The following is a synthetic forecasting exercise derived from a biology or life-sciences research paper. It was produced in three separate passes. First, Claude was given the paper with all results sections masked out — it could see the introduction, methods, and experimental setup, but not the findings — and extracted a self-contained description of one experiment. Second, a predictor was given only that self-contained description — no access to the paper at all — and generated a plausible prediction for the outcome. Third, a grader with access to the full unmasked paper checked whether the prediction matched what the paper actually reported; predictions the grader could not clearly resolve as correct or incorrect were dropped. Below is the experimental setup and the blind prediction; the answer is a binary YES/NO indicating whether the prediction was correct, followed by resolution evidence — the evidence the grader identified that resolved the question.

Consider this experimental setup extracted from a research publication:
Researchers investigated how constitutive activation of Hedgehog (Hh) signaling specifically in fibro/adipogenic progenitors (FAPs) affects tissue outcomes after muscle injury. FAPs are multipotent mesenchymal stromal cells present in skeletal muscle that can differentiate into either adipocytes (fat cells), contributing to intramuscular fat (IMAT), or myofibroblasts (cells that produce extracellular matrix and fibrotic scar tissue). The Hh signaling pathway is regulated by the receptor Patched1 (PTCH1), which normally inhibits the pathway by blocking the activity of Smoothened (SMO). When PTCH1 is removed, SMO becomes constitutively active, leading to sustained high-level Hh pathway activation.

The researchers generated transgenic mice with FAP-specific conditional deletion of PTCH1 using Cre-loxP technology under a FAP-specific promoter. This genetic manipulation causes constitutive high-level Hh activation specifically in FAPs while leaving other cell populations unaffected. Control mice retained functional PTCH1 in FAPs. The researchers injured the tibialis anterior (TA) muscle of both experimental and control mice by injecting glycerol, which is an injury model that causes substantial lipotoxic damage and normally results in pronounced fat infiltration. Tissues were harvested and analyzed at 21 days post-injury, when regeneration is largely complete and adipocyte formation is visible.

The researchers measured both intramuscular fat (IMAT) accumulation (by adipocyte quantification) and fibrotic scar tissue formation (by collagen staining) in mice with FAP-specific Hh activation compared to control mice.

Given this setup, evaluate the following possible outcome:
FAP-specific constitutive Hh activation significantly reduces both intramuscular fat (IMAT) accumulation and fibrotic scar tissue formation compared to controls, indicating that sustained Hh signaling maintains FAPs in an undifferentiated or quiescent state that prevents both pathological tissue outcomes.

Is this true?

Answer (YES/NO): NO